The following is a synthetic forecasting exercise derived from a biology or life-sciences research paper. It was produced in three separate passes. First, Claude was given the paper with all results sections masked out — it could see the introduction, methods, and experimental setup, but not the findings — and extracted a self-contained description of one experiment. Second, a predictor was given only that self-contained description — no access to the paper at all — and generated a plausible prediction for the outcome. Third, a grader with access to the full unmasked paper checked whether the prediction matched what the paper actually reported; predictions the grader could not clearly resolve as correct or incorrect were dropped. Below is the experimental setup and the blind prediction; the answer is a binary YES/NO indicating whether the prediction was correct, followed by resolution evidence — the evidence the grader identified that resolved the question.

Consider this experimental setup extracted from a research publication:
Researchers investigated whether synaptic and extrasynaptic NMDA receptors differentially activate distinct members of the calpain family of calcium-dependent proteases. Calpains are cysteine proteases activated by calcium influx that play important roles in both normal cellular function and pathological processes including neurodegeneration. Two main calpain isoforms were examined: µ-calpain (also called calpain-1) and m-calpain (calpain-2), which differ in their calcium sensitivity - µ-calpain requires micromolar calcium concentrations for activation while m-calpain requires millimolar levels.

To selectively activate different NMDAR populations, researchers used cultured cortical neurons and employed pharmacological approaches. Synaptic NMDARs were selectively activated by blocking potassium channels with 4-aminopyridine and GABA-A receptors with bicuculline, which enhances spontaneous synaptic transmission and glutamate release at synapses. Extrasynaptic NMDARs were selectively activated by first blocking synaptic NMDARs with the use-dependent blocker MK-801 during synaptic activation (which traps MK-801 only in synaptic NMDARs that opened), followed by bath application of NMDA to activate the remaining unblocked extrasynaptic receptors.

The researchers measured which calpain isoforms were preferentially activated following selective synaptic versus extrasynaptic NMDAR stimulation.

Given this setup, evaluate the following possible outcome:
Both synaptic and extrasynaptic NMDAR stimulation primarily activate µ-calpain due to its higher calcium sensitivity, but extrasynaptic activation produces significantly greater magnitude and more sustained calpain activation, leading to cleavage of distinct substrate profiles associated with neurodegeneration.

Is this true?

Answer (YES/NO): NO